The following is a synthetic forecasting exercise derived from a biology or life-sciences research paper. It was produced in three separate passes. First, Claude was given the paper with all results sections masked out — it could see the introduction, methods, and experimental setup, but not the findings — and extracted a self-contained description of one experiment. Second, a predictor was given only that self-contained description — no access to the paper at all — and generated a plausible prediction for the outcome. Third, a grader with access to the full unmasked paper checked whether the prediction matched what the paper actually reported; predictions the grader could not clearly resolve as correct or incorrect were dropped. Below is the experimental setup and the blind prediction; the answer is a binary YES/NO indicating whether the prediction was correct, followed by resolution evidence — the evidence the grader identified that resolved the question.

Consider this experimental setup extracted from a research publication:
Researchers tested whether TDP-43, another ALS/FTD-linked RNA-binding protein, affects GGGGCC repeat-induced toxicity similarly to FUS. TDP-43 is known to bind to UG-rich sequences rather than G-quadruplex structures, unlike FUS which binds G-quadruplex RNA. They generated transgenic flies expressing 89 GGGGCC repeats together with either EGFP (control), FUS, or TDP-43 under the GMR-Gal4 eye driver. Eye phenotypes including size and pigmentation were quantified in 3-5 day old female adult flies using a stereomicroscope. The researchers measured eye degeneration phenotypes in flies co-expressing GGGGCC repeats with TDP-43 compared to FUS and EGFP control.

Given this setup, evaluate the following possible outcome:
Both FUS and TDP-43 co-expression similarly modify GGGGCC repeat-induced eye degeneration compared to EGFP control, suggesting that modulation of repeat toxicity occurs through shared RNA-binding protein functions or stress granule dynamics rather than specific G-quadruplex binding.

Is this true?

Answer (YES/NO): NO